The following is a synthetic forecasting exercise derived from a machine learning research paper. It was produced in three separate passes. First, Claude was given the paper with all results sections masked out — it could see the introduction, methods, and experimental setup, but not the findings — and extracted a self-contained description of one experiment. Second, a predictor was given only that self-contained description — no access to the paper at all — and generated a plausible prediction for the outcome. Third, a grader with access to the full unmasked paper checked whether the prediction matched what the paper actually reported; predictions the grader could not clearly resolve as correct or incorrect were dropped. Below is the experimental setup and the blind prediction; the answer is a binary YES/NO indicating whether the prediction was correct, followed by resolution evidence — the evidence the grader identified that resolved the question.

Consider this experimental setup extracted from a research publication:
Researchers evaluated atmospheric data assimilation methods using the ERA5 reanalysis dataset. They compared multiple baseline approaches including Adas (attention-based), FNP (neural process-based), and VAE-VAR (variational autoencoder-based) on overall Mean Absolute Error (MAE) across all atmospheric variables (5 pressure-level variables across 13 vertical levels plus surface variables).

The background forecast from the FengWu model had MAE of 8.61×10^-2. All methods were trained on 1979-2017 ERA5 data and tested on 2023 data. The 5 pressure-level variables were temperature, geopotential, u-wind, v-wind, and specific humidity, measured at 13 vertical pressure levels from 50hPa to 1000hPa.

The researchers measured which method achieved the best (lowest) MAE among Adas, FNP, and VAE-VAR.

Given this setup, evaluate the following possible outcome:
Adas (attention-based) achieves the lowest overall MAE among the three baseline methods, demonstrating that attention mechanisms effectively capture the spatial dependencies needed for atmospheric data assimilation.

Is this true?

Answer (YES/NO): NO